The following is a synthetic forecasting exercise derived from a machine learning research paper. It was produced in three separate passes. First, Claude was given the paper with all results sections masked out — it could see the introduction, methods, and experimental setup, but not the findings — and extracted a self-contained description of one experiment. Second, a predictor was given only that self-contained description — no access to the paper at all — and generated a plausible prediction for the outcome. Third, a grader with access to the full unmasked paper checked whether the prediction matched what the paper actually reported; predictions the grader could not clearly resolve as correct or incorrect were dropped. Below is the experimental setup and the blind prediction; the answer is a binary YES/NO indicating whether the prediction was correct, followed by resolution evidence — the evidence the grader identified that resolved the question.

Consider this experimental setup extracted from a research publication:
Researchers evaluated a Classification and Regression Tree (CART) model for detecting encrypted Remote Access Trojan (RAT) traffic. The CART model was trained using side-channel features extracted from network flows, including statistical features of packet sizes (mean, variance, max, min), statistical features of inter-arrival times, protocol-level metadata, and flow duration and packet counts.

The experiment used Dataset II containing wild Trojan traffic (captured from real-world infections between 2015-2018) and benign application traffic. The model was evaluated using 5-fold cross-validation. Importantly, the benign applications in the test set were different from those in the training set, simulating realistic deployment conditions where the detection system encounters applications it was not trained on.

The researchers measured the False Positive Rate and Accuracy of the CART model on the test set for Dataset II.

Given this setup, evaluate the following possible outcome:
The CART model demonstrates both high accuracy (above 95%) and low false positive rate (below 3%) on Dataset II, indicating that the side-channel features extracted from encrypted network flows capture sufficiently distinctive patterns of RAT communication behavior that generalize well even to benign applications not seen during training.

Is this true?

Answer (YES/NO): NO